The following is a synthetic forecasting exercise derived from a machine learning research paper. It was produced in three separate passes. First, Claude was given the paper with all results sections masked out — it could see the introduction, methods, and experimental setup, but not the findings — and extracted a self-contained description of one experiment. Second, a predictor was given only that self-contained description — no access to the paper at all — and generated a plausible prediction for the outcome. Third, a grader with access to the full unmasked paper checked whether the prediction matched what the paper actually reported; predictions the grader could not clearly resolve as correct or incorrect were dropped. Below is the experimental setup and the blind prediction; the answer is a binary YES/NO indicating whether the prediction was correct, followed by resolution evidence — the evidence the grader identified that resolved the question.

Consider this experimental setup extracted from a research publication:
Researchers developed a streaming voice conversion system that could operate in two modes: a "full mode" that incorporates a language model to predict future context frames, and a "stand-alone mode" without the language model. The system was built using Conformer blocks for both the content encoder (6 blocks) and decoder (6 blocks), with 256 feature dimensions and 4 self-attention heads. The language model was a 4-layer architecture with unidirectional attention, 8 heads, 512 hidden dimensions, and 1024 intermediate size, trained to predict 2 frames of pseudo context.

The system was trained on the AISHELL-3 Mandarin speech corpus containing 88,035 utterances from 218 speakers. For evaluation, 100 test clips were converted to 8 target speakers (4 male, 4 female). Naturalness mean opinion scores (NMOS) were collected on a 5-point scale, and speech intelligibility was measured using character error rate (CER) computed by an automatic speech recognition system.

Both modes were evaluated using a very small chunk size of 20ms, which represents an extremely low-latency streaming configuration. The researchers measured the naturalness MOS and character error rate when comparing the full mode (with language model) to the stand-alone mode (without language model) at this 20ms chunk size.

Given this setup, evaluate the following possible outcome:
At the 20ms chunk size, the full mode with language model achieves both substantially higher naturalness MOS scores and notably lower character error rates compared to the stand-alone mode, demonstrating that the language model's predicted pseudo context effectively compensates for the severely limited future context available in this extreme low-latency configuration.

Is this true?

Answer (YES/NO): NO